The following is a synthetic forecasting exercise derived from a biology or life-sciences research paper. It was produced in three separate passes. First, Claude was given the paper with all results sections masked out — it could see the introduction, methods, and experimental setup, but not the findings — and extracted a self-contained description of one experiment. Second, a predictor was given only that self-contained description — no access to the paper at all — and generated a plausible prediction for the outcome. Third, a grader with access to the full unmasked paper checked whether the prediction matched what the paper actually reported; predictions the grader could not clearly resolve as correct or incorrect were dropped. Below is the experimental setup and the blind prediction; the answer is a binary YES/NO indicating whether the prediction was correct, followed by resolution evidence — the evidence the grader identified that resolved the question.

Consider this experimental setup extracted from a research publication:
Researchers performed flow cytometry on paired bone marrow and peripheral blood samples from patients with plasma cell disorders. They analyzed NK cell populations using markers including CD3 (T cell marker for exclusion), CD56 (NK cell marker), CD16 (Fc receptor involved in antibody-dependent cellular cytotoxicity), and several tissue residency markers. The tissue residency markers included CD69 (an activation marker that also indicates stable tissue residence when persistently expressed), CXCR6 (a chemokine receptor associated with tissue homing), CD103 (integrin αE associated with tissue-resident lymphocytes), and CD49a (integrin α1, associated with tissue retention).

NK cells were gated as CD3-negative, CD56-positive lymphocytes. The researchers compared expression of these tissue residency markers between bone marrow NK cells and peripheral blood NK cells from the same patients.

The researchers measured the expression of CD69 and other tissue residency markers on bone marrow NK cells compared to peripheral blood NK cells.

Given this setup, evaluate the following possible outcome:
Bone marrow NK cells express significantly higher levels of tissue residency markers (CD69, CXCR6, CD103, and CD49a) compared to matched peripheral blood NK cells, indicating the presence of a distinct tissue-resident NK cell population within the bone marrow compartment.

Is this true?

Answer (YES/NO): NO